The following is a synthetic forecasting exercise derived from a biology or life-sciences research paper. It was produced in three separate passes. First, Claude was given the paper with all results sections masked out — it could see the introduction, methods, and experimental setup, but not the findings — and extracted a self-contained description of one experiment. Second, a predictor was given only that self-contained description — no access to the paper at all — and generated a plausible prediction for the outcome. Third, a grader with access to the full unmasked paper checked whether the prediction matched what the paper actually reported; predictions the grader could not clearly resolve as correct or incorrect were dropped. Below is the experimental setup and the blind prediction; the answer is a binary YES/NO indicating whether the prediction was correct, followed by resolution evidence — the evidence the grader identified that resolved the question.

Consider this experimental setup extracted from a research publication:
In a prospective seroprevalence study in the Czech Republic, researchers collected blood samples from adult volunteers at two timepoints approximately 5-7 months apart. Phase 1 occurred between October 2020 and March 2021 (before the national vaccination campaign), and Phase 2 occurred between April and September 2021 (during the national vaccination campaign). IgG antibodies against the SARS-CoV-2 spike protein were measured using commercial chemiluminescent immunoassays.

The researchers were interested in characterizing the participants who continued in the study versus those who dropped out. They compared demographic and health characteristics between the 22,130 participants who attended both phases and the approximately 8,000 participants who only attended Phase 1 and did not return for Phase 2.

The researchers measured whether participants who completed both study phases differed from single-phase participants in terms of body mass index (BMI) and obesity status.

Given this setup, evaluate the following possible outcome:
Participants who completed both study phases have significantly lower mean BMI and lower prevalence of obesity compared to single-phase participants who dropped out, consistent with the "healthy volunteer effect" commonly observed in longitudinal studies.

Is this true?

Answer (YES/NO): NO